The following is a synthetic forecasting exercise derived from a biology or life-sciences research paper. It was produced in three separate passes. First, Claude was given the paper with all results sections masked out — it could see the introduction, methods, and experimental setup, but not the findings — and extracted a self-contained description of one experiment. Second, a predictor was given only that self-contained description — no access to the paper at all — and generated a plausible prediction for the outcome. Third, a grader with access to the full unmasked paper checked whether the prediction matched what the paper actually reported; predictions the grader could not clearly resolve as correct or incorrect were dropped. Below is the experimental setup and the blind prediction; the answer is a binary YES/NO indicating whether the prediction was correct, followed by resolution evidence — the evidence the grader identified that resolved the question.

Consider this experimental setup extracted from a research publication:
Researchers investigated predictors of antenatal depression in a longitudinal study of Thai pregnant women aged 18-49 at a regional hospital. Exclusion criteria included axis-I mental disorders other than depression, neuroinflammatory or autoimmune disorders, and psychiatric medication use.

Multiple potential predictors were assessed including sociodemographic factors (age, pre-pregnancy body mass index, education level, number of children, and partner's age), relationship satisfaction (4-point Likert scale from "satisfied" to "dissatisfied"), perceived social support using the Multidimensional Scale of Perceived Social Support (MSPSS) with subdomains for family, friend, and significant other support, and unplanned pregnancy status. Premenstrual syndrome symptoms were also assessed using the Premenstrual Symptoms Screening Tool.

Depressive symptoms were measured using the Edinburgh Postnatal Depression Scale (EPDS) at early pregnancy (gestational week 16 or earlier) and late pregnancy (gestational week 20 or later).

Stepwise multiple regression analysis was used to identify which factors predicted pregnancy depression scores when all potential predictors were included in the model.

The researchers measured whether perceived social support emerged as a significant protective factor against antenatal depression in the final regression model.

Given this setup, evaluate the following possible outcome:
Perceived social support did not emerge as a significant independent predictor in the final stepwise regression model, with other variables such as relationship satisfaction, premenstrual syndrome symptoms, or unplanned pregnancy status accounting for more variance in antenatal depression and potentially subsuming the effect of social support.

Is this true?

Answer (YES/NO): YES